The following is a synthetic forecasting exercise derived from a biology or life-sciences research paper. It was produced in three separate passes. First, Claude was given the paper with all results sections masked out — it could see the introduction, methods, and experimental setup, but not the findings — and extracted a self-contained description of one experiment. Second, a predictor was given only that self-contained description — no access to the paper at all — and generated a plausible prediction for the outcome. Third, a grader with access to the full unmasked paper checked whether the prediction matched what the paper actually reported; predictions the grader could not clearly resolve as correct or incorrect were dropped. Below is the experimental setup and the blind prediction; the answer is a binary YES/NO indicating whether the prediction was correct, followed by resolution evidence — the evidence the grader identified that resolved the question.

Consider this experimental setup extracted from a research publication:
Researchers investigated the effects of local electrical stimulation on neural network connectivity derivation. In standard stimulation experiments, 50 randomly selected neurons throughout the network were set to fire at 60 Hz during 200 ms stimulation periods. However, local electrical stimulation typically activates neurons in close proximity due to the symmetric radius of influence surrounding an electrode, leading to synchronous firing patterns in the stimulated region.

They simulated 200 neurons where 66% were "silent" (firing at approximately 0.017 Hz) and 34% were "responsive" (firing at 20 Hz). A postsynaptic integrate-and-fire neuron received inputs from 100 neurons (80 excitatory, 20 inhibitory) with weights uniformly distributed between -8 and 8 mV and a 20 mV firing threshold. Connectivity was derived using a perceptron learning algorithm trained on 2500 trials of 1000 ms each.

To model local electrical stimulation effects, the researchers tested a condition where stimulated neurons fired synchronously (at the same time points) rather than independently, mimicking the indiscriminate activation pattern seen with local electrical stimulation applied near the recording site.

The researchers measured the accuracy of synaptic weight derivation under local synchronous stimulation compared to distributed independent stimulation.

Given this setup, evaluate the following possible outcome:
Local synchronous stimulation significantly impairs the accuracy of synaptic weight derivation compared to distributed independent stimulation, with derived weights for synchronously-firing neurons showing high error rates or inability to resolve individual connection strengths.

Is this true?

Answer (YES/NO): YES